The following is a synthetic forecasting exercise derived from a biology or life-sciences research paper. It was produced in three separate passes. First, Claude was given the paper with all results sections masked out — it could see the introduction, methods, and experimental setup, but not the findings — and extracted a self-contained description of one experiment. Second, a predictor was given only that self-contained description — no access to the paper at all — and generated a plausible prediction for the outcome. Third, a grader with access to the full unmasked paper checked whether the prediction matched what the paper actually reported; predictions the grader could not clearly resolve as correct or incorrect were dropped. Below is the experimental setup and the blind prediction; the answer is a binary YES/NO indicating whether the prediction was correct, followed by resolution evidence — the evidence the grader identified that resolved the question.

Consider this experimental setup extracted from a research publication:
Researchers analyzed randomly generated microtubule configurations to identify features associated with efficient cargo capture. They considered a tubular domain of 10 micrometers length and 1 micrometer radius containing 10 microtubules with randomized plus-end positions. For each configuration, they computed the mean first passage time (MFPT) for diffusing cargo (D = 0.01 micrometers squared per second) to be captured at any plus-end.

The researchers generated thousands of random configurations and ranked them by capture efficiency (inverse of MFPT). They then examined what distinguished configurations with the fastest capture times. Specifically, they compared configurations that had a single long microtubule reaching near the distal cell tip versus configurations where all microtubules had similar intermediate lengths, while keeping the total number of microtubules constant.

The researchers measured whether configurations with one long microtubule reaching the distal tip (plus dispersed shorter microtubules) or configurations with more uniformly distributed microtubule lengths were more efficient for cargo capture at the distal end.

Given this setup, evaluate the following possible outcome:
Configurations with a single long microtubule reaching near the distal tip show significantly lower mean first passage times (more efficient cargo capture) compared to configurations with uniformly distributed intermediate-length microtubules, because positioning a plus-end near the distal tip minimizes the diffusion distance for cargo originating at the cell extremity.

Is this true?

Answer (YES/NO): YES